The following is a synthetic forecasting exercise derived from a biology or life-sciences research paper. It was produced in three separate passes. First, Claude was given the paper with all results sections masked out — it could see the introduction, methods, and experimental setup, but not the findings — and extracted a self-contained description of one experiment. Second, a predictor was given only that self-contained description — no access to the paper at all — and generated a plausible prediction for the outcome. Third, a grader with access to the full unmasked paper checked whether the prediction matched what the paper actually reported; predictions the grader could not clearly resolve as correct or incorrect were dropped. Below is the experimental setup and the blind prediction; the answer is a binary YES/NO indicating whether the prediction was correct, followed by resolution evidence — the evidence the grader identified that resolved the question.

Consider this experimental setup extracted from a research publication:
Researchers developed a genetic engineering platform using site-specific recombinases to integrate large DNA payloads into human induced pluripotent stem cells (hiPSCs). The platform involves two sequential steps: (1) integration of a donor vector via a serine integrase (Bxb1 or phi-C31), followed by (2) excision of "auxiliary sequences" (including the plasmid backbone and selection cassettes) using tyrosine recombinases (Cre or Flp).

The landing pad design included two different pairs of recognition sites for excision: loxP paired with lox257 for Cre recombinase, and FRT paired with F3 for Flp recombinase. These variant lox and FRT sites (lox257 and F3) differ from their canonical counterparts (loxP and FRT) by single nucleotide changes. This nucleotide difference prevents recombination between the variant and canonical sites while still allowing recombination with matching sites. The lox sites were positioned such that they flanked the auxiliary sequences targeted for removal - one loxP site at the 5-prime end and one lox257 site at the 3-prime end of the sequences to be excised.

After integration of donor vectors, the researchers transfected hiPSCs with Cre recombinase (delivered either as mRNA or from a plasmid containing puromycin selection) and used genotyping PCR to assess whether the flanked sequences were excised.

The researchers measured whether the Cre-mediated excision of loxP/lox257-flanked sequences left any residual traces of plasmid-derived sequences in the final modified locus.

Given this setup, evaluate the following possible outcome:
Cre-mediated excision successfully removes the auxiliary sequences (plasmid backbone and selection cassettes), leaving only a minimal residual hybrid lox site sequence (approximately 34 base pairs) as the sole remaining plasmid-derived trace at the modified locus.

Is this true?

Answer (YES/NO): NO